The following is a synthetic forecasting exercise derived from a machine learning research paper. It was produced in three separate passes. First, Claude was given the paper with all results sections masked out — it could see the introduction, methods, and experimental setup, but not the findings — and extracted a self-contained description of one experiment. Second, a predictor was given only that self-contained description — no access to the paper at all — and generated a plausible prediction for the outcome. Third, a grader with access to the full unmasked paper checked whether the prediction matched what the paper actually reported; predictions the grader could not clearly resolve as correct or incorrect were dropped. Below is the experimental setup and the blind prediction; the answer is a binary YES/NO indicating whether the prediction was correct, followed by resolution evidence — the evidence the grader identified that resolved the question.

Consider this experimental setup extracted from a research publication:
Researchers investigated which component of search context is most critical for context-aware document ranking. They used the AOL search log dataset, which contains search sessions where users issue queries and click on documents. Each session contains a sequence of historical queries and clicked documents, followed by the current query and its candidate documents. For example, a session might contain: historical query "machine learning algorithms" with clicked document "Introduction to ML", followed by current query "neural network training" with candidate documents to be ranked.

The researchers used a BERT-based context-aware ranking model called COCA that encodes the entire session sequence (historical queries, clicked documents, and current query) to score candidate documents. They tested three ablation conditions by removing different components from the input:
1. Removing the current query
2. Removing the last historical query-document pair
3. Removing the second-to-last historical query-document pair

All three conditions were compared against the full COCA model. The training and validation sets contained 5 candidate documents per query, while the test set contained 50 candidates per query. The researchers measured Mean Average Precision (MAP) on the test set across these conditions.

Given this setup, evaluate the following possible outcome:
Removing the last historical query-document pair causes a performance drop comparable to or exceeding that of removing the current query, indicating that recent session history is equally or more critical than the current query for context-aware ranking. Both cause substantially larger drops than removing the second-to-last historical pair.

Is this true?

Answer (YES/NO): NO